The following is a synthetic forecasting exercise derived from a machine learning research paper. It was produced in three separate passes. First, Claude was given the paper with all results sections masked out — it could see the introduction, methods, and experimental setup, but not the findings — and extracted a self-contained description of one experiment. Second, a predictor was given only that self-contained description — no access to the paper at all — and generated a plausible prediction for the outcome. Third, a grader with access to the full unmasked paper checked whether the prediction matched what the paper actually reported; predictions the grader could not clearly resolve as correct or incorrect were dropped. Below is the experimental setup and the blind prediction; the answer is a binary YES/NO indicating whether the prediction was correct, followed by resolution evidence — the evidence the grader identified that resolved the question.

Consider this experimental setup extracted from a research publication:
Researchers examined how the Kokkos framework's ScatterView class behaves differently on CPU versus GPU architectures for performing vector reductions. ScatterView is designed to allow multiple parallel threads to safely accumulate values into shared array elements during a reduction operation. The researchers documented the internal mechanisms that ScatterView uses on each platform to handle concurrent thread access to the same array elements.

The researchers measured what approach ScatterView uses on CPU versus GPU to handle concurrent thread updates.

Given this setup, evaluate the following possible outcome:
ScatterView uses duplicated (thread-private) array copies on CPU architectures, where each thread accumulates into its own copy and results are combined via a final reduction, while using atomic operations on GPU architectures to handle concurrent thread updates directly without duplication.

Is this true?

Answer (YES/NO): YES